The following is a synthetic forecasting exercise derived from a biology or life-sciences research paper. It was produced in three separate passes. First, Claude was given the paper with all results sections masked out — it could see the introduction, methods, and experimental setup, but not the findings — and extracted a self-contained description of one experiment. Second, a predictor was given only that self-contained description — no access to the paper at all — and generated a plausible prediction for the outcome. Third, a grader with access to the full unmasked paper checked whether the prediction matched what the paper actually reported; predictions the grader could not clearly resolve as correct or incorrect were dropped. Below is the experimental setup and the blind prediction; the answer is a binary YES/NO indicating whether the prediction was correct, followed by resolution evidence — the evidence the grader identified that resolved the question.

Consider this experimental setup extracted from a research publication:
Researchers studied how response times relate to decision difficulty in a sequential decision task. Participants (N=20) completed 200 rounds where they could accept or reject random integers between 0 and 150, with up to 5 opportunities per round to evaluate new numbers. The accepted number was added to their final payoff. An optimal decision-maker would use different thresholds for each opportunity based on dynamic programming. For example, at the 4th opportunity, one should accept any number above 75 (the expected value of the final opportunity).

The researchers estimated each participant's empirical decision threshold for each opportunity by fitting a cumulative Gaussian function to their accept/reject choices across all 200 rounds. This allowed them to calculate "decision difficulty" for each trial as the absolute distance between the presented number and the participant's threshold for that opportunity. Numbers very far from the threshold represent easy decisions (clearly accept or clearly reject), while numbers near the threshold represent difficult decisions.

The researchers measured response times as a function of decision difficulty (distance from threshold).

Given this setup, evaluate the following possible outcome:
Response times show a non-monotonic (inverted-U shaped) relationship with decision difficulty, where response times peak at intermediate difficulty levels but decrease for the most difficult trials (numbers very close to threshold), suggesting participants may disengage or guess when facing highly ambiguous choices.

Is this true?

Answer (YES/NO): NO